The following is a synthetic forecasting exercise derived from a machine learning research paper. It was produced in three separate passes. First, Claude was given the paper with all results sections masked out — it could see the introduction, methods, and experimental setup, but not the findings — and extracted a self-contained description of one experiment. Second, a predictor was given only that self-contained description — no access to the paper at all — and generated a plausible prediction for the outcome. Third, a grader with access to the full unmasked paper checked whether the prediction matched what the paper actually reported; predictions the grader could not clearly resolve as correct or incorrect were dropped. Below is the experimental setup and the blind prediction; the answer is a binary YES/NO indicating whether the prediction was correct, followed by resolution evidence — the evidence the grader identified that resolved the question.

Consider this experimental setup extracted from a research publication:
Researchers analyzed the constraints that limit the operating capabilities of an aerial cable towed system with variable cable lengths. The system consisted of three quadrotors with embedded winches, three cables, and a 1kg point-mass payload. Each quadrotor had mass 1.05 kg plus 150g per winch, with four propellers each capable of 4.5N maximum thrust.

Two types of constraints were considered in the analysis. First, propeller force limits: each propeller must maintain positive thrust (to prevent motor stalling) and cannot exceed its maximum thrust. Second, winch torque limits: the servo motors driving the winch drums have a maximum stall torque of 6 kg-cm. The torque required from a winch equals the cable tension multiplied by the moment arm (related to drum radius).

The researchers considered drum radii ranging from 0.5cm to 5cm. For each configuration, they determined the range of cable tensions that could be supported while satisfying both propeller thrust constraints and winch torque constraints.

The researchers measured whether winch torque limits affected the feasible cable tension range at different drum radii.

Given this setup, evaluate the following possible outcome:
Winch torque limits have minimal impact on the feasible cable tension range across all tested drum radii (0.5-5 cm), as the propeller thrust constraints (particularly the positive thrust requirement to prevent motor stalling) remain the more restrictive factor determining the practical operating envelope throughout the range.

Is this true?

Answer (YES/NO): NO